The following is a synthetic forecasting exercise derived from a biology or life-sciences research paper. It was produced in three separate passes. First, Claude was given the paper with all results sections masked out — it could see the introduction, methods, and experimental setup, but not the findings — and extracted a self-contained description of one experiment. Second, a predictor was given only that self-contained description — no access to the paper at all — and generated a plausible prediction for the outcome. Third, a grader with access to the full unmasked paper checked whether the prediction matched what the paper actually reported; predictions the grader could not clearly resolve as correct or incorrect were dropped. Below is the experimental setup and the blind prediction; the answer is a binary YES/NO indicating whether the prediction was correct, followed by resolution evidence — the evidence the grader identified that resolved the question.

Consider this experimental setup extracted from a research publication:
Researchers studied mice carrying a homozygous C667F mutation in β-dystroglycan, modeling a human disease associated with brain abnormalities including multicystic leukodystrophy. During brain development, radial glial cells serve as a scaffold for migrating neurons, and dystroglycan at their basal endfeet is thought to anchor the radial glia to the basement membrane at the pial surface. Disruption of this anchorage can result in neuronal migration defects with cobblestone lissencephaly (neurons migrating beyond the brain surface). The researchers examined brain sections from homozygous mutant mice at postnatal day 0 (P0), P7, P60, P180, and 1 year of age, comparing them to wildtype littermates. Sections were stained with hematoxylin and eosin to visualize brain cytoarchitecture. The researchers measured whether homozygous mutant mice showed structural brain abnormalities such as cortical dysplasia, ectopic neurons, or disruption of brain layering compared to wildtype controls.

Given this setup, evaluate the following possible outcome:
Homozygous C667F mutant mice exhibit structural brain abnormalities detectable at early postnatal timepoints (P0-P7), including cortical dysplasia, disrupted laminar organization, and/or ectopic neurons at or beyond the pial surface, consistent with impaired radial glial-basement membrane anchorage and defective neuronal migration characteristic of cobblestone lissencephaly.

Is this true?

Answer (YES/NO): NO